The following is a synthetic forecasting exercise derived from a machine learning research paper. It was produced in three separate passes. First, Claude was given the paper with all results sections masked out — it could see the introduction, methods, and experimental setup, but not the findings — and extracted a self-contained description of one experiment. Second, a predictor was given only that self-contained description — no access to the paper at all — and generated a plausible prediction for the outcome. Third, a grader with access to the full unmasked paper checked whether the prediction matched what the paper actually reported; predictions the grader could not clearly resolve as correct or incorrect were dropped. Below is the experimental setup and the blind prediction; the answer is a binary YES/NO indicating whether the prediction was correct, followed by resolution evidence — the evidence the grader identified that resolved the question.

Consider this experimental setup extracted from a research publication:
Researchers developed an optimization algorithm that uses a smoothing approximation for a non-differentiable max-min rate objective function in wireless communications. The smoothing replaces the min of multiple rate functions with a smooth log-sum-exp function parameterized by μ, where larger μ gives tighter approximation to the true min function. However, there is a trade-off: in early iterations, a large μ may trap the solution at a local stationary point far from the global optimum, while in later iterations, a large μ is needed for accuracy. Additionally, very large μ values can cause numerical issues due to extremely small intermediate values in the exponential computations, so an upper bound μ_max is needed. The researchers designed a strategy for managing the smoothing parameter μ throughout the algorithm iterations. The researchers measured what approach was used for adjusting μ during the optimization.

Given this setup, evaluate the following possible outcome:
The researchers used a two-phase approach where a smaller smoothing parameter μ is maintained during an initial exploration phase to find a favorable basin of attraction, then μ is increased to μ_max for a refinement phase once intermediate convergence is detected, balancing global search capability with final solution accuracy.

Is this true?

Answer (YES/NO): NO